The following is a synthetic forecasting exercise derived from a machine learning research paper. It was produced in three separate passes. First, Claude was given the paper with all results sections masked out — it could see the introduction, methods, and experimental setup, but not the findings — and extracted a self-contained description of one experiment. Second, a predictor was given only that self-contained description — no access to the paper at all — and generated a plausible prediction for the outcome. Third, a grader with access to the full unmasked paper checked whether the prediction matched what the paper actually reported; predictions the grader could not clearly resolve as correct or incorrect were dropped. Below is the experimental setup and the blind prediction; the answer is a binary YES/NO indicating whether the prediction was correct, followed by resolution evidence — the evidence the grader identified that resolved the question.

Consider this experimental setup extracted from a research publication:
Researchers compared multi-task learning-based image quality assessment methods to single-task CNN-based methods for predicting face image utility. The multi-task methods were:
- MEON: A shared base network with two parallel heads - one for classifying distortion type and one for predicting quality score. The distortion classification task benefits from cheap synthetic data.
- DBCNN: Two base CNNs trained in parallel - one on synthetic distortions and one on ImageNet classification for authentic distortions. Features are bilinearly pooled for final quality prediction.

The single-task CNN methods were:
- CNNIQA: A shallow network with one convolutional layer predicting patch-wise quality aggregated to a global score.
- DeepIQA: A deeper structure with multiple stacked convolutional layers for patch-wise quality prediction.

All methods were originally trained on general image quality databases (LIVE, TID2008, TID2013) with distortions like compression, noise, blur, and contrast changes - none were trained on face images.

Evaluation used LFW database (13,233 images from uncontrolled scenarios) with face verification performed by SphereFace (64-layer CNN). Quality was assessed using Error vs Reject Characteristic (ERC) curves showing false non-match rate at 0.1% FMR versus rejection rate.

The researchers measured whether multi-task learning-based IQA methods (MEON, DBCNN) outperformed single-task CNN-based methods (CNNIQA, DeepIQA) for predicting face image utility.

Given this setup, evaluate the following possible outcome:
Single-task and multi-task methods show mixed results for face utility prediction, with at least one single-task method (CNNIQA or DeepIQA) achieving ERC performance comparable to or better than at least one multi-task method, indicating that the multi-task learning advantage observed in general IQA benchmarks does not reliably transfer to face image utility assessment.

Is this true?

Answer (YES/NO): YES